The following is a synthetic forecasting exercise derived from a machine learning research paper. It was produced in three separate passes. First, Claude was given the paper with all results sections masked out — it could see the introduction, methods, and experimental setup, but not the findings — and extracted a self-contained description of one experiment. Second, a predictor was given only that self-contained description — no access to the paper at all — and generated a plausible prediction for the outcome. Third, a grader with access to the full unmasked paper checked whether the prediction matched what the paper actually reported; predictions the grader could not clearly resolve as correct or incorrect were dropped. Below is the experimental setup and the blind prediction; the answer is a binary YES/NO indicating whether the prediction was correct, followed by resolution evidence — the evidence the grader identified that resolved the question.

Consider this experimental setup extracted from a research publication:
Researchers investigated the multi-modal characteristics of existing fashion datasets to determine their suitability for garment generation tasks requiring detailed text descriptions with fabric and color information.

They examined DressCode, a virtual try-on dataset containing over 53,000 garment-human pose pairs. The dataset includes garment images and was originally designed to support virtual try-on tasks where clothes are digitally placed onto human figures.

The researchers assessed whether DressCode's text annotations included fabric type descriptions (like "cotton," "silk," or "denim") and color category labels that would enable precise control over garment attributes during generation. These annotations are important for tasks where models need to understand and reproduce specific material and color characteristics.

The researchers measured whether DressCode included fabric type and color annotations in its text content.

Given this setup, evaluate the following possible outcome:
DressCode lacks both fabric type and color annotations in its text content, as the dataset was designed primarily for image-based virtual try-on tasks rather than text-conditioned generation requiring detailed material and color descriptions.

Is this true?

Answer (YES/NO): YES